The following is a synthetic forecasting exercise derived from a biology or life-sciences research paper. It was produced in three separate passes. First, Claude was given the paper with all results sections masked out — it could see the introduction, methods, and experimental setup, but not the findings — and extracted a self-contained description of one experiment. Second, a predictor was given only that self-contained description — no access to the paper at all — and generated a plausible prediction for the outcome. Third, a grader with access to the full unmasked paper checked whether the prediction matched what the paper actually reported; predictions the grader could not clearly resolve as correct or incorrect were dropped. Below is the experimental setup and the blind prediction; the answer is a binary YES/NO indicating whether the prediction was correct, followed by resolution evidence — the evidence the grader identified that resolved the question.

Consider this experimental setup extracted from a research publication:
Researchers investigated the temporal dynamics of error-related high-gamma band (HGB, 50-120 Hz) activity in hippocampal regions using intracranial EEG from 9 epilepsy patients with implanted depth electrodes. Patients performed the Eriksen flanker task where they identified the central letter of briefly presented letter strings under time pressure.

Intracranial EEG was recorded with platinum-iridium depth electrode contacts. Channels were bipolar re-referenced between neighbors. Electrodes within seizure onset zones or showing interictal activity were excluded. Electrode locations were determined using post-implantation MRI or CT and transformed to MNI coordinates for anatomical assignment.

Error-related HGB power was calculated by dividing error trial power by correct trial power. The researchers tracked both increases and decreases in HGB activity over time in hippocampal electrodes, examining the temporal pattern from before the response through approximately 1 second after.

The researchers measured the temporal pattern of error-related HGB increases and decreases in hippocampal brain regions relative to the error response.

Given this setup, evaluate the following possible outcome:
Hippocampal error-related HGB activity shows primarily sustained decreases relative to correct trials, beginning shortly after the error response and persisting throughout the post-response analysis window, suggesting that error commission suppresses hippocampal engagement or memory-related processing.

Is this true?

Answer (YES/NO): NO